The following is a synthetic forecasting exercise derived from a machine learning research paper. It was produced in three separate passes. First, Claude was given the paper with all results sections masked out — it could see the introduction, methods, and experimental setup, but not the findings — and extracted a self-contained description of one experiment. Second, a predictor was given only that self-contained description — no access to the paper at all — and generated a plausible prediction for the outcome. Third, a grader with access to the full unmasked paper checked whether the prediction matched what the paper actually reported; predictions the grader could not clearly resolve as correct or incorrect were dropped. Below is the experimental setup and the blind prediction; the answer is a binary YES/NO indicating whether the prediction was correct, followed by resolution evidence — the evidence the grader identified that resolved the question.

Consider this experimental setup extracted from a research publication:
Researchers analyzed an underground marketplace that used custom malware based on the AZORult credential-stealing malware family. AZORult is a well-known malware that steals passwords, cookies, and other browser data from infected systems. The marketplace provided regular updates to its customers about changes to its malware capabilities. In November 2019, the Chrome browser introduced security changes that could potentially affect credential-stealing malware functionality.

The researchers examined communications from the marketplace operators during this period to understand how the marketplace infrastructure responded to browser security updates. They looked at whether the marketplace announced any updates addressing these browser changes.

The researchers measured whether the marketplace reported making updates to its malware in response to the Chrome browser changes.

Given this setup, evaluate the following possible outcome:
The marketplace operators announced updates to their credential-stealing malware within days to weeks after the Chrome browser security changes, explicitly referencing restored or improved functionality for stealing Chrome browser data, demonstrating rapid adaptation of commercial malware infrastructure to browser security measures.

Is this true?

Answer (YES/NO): YES